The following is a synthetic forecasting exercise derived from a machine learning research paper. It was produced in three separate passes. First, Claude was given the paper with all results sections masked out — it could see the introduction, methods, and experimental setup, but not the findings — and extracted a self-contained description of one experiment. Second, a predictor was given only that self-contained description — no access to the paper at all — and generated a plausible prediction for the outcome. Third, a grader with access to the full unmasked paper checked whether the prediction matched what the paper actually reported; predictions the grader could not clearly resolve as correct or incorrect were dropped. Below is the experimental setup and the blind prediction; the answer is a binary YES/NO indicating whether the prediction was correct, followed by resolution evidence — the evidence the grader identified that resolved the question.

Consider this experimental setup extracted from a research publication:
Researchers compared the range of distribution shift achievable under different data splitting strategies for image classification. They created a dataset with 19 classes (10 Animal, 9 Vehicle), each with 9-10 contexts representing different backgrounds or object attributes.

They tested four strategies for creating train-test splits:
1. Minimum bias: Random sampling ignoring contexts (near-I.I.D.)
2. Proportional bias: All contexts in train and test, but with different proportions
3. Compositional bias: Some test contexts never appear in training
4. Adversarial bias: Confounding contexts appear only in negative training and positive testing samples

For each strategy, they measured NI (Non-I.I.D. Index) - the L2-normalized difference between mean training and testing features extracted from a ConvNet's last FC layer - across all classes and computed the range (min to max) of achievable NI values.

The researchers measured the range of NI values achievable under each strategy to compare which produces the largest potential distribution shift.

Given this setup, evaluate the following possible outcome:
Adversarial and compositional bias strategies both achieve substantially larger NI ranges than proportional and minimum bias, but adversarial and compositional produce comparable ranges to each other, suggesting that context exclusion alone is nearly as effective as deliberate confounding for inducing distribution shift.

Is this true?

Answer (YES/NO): NO